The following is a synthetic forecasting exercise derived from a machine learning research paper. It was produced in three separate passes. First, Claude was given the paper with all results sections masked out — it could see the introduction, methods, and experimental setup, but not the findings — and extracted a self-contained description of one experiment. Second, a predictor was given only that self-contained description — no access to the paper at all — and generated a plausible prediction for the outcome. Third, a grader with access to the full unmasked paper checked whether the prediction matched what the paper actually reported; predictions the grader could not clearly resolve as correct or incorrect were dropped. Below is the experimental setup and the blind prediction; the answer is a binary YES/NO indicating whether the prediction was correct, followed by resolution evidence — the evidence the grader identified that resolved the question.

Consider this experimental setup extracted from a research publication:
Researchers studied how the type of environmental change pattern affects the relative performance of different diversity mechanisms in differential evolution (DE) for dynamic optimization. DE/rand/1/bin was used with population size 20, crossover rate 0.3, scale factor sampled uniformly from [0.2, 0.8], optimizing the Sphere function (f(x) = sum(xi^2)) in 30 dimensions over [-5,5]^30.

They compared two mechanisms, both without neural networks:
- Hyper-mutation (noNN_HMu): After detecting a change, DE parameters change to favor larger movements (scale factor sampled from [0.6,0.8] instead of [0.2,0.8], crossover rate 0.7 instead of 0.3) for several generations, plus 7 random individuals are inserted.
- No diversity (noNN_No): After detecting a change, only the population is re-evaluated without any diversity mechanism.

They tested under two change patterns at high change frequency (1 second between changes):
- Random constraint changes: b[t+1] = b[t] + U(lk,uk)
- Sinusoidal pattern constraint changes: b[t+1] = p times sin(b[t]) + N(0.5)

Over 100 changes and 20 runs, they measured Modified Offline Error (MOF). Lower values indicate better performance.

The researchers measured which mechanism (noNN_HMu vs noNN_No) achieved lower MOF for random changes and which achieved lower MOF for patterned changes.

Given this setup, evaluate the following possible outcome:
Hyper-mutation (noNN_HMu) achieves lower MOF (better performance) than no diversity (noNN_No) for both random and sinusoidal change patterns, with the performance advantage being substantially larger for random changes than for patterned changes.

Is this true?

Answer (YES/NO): YES